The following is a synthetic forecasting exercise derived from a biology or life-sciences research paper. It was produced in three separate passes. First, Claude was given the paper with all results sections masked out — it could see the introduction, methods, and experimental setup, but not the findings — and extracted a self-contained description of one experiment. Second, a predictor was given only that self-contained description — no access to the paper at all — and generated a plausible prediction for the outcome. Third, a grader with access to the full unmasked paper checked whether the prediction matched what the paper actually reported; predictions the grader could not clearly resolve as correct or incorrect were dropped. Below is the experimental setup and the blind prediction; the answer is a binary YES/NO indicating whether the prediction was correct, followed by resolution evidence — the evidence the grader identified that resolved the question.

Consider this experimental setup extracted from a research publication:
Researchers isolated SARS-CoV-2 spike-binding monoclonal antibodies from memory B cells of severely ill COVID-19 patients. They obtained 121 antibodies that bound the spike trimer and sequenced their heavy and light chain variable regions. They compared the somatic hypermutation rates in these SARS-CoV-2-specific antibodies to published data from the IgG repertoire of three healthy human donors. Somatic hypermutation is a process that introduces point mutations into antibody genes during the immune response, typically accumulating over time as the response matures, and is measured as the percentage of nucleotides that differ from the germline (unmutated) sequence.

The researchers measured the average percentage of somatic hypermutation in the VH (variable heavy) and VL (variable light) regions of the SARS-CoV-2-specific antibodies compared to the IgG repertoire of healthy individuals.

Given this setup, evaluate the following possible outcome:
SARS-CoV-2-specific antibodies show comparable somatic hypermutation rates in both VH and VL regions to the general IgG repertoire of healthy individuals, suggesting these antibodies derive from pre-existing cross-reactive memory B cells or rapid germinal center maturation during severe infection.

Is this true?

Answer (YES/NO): NO